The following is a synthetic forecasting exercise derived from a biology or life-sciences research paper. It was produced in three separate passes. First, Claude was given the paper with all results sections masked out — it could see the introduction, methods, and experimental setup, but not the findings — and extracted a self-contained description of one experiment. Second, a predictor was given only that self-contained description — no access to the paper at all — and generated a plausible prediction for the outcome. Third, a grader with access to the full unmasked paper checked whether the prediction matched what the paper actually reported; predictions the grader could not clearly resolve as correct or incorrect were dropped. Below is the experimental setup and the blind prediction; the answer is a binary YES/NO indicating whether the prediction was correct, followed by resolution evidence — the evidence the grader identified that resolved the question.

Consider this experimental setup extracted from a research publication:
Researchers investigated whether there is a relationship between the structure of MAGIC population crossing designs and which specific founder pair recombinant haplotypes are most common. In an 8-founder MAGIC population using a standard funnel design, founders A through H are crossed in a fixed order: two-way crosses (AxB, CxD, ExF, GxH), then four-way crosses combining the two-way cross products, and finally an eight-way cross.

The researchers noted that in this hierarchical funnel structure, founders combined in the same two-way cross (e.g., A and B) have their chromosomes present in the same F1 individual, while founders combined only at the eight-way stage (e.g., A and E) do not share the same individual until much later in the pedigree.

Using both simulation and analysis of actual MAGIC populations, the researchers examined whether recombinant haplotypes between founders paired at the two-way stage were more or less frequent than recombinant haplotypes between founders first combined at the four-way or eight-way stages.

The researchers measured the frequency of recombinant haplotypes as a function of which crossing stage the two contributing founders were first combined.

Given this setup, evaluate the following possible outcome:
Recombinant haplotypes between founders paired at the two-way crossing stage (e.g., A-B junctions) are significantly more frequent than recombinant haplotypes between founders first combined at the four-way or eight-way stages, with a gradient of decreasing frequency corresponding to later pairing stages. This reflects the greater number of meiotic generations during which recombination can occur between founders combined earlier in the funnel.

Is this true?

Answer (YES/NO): YES